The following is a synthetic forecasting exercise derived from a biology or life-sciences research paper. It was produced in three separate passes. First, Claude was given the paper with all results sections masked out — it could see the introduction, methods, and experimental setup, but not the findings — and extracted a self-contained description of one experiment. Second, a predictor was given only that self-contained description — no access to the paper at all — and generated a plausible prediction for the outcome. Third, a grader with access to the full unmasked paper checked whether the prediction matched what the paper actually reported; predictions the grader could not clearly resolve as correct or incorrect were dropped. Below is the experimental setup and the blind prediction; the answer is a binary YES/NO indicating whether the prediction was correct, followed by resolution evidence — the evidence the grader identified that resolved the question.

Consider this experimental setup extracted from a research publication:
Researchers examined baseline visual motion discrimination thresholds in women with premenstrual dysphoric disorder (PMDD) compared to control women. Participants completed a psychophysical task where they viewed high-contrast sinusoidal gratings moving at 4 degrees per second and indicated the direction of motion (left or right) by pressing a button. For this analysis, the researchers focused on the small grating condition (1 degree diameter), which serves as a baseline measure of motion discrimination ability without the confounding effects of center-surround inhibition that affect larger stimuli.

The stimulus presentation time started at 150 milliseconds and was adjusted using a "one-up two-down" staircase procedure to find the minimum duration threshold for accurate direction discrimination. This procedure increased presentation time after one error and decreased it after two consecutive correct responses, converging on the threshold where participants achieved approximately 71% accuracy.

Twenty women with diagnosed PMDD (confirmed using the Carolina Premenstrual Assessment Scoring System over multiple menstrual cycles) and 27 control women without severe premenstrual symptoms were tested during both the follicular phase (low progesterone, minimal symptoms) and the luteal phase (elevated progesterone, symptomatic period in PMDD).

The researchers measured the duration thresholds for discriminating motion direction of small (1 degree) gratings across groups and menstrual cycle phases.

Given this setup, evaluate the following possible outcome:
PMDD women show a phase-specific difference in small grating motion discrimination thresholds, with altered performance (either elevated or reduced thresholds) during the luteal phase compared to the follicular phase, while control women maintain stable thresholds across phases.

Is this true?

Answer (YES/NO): NO